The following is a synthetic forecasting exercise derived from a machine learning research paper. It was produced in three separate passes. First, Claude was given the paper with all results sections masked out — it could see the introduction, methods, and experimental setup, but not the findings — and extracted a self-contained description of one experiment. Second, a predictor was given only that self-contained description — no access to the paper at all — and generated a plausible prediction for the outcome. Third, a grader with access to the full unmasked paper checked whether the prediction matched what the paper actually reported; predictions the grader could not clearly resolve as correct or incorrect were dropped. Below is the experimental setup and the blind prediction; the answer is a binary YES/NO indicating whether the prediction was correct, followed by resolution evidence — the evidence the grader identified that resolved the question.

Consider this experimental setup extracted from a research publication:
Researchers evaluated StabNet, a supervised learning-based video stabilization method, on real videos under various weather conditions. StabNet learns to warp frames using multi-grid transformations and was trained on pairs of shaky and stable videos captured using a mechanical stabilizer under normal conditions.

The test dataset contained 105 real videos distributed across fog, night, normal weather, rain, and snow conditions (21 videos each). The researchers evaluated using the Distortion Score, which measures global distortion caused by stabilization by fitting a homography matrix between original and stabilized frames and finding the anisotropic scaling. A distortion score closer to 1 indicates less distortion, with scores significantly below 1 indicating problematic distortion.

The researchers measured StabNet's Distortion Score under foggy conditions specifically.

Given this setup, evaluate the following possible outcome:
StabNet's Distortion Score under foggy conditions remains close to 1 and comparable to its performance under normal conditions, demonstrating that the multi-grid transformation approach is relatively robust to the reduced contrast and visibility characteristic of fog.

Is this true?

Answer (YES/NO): NO